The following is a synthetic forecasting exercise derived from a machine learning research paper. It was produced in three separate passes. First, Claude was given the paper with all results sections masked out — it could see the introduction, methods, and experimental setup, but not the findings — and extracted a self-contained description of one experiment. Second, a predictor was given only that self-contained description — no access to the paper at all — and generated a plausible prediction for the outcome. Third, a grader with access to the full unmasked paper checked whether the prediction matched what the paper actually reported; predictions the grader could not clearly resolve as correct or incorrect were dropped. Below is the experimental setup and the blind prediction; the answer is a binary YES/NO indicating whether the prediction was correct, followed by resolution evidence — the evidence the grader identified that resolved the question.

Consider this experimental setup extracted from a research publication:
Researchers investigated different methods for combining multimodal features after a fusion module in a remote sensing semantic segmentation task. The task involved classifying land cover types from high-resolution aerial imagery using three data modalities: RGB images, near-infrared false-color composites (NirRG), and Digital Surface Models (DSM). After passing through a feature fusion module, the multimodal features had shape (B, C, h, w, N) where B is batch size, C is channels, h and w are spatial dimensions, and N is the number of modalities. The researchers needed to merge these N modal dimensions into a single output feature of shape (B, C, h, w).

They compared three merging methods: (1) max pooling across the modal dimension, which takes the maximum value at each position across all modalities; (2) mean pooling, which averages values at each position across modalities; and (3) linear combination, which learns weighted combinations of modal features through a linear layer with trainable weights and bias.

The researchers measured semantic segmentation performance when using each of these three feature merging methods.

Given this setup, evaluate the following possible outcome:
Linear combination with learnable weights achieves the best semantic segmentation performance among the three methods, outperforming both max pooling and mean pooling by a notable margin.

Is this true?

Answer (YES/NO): NO